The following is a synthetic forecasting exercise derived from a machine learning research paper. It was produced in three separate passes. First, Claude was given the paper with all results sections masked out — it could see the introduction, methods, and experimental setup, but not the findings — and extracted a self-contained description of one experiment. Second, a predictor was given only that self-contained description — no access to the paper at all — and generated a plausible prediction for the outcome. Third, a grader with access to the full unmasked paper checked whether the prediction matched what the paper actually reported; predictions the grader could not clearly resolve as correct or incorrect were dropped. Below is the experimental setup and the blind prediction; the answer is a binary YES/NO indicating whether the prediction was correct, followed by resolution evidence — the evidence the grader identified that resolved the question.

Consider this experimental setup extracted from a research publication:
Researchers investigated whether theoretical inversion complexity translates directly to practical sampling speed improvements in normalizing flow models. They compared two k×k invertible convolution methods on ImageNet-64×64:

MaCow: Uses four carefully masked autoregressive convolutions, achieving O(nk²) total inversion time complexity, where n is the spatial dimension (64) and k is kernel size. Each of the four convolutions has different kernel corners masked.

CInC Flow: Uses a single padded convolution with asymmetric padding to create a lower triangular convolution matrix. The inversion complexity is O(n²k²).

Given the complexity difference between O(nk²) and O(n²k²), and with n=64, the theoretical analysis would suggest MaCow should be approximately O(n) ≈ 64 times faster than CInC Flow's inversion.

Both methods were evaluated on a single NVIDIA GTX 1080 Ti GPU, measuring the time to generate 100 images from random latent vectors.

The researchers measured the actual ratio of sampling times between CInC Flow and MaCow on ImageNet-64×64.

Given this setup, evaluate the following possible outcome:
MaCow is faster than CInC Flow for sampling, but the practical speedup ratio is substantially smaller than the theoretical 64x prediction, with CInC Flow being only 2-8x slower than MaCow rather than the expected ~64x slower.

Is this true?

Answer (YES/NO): YES